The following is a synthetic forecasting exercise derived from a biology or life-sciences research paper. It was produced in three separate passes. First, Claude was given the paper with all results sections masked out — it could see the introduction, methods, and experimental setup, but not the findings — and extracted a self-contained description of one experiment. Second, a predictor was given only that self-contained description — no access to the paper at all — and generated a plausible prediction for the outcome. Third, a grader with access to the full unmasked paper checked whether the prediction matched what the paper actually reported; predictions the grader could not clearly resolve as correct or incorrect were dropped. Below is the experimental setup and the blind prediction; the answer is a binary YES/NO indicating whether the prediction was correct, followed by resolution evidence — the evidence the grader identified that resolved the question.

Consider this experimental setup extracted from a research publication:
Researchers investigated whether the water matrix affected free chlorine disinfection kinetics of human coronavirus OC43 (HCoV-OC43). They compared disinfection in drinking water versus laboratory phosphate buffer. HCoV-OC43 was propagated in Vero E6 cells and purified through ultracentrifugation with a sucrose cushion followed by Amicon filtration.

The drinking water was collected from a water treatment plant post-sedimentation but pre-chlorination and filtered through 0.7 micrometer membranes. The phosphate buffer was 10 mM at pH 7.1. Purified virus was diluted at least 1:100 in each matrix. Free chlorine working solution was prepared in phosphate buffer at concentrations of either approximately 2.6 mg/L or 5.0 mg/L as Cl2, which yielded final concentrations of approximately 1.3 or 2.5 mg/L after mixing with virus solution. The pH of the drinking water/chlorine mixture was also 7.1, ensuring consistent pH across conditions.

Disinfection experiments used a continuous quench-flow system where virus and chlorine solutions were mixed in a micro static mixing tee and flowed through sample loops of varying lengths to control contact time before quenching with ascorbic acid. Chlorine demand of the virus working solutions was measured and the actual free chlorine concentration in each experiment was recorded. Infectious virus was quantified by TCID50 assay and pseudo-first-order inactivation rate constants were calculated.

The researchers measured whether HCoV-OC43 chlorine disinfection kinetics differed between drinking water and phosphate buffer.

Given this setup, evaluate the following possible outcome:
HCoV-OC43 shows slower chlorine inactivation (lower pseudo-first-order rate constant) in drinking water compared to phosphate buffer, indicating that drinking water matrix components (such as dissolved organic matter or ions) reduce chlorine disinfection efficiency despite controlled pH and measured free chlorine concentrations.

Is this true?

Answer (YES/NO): NO